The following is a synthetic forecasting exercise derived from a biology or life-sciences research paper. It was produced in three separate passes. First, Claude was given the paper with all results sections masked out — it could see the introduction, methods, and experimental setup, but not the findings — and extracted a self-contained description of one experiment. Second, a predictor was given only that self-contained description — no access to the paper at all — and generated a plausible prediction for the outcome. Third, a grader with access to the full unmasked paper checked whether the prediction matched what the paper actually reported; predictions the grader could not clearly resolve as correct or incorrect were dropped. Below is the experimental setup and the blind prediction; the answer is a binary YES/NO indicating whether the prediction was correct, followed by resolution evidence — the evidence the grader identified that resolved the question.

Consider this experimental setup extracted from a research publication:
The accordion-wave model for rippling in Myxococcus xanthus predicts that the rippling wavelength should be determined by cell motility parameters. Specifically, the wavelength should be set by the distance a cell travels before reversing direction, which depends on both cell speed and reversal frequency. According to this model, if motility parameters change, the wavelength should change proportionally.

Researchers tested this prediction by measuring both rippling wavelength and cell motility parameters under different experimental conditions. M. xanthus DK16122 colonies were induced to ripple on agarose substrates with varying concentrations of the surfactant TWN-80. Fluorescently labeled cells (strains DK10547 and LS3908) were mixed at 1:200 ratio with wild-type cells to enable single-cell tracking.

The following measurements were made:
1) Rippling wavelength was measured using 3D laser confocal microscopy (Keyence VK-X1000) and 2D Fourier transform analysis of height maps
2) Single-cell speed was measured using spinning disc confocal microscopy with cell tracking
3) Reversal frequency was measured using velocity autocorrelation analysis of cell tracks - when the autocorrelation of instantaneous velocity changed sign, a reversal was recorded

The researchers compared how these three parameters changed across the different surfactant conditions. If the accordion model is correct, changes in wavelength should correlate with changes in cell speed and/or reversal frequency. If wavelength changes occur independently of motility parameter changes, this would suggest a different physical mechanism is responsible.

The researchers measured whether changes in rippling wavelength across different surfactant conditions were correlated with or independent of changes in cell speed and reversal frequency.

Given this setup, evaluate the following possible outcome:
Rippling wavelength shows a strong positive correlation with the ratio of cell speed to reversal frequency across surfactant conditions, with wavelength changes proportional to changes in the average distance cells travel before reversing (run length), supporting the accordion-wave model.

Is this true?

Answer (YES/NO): NO